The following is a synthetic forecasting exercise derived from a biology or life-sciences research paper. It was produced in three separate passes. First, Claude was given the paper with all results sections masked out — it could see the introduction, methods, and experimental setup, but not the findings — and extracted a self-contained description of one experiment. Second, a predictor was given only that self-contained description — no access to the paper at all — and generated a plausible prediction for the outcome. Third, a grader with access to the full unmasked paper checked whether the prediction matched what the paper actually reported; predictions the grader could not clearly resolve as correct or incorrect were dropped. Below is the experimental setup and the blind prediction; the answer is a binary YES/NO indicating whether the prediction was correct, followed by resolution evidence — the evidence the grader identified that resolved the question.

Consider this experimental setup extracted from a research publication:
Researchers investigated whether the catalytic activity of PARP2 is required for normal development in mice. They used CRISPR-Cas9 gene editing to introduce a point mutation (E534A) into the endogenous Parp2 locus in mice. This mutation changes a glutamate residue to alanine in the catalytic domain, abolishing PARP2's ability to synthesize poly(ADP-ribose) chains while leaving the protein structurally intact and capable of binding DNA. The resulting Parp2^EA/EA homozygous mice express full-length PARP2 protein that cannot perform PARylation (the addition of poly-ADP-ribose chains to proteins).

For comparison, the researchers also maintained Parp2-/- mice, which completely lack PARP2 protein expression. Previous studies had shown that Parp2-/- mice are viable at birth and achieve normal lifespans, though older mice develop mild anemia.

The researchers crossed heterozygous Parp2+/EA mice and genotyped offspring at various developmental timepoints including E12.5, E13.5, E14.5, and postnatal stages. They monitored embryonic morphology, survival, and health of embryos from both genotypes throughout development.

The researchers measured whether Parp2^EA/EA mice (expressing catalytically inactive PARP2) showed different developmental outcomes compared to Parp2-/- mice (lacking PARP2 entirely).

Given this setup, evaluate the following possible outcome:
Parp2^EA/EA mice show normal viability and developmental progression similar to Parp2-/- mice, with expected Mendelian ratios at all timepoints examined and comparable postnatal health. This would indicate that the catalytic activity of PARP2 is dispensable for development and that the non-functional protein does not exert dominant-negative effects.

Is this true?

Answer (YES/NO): NO